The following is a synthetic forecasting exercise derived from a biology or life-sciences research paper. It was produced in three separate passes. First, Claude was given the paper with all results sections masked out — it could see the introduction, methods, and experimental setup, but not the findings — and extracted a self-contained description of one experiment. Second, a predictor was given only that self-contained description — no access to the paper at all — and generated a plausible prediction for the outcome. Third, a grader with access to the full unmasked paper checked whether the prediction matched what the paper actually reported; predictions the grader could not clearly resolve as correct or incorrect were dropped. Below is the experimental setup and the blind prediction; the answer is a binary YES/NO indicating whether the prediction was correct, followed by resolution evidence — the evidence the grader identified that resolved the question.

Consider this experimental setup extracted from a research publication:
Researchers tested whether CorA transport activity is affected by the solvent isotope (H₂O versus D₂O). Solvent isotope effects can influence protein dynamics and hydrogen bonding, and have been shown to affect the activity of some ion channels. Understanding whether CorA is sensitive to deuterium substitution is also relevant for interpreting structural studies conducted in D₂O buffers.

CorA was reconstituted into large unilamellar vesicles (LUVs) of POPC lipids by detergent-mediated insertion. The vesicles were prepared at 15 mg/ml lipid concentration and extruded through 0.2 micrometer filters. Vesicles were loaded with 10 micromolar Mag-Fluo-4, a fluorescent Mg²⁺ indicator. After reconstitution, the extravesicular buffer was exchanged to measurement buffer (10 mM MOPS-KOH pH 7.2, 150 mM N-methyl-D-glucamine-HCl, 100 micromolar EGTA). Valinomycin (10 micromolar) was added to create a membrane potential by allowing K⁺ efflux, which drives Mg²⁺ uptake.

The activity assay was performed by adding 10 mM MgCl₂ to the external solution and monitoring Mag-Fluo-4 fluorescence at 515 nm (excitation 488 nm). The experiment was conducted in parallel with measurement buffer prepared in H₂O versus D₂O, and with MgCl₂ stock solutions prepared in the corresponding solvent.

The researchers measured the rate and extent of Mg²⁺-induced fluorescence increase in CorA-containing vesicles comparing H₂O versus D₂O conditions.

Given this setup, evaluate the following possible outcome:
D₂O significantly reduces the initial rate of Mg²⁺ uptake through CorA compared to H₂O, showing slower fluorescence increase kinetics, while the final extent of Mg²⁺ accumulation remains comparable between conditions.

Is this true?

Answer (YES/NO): NO